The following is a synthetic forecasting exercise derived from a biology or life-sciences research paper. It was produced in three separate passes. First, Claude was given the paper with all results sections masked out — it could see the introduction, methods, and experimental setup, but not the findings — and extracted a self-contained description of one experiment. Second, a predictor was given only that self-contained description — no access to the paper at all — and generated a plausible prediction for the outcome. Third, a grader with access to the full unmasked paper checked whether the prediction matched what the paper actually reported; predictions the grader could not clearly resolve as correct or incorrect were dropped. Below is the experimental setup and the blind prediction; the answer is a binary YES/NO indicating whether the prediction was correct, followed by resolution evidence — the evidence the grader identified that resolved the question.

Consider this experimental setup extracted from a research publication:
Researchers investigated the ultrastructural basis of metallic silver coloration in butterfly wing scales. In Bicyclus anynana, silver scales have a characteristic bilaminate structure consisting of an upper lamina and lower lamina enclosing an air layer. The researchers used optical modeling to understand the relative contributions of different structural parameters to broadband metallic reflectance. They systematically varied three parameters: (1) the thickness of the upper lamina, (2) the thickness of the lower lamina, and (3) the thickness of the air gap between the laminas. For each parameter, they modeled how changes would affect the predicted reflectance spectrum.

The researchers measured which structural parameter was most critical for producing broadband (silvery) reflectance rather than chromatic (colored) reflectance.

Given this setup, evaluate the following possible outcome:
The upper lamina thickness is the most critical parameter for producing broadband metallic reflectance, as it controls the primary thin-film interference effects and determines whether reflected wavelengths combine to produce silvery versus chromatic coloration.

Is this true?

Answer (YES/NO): NO